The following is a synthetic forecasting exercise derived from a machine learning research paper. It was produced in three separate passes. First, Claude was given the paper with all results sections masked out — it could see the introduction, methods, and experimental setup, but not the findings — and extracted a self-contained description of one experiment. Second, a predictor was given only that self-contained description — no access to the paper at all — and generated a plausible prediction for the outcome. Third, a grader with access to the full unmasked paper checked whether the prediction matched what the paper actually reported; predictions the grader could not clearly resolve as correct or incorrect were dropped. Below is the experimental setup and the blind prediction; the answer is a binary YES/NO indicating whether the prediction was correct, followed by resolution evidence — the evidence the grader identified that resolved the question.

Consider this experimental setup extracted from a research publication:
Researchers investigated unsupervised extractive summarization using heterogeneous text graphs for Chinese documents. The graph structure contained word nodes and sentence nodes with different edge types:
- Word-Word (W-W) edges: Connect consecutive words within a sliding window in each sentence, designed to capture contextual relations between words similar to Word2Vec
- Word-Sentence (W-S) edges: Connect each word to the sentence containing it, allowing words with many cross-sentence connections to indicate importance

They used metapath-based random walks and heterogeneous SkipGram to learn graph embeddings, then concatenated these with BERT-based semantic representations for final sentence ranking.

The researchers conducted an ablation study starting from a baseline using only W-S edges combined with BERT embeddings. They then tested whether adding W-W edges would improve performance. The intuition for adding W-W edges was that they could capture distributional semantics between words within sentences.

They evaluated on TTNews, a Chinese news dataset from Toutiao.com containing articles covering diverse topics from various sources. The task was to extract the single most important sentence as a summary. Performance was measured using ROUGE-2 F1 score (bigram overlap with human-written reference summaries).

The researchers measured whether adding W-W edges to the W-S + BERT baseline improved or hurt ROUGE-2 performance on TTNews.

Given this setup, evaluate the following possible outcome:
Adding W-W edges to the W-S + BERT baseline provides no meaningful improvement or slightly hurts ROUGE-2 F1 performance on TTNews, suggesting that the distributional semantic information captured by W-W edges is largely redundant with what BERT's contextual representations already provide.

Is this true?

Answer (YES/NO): YES